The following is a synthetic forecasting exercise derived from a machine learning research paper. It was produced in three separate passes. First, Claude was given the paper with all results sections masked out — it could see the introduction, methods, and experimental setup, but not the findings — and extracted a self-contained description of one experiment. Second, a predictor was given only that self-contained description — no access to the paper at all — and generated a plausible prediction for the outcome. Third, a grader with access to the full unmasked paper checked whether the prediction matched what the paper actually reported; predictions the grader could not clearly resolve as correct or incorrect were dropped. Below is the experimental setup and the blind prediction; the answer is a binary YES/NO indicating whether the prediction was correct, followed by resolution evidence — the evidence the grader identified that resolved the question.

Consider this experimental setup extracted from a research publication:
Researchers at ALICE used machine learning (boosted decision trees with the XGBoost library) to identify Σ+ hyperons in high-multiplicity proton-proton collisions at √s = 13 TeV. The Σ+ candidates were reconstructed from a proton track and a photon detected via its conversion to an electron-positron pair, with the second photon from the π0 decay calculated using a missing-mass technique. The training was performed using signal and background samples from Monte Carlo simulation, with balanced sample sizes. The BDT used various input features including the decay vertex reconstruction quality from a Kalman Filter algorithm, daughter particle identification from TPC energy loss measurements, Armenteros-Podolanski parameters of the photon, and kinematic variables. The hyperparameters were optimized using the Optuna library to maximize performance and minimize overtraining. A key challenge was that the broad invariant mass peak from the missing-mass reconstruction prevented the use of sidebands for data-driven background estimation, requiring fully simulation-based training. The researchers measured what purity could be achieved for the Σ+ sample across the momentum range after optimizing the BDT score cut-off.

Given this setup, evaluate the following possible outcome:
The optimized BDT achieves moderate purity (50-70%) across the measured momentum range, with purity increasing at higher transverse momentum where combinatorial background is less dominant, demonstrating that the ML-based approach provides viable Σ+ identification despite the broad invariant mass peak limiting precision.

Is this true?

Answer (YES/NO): NO